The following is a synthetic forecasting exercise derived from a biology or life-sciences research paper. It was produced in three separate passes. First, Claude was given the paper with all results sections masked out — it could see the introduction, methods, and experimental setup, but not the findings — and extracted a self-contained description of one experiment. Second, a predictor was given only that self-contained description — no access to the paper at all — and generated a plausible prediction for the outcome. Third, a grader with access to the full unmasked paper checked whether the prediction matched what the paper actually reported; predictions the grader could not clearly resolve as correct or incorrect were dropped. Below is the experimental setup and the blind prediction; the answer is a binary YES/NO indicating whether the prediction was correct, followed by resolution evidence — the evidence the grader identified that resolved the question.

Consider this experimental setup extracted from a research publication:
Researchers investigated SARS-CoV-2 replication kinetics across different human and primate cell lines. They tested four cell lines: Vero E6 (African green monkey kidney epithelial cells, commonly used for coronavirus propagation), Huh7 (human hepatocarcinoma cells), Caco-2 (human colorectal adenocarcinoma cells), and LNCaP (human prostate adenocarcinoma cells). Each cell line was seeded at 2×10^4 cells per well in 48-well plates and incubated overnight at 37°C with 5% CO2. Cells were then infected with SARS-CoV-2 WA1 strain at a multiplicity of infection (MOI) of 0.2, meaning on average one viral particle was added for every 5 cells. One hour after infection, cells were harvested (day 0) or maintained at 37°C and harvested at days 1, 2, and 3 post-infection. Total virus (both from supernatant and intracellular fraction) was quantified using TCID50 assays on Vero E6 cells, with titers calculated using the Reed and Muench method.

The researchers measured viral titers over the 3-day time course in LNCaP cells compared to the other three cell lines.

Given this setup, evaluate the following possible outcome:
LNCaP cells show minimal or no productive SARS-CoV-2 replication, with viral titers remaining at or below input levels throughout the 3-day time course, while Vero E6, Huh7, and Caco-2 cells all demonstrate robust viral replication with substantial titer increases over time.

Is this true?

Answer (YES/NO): NO